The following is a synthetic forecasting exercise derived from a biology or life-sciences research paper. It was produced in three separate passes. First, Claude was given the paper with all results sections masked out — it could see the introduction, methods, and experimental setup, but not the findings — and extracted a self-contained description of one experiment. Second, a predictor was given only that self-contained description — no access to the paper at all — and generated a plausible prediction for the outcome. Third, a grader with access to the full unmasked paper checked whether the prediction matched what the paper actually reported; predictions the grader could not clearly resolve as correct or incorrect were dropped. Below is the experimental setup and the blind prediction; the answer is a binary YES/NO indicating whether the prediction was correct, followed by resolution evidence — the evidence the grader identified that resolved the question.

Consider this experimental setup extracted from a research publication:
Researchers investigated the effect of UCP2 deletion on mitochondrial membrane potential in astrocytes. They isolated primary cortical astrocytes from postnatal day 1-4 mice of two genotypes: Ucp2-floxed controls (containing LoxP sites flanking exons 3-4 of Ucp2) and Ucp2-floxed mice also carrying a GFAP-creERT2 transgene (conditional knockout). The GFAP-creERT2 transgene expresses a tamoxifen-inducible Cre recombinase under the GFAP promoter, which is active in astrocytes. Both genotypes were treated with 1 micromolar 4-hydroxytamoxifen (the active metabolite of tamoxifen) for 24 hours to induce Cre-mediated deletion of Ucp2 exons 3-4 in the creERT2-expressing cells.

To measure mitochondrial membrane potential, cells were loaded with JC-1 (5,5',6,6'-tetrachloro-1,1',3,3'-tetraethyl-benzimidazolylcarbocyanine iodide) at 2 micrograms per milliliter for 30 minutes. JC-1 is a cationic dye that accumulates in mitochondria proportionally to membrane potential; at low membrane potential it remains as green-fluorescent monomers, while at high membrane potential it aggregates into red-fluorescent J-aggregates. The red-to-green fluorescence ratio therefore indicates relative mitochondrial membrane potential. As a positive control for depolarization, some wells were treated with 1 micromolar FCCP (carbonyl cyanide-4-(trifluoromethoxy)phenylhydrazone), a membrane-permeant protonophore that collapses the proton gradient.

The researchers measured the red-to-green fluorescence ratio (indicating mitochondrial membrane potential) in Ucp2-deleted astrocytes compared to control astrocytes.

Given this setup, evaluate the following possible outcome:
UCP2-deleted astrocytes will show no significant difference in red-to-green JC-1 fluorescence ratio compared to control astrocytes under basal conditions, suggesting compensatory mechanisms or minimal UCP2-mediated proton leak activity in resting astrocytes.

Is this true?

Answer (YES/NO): NO